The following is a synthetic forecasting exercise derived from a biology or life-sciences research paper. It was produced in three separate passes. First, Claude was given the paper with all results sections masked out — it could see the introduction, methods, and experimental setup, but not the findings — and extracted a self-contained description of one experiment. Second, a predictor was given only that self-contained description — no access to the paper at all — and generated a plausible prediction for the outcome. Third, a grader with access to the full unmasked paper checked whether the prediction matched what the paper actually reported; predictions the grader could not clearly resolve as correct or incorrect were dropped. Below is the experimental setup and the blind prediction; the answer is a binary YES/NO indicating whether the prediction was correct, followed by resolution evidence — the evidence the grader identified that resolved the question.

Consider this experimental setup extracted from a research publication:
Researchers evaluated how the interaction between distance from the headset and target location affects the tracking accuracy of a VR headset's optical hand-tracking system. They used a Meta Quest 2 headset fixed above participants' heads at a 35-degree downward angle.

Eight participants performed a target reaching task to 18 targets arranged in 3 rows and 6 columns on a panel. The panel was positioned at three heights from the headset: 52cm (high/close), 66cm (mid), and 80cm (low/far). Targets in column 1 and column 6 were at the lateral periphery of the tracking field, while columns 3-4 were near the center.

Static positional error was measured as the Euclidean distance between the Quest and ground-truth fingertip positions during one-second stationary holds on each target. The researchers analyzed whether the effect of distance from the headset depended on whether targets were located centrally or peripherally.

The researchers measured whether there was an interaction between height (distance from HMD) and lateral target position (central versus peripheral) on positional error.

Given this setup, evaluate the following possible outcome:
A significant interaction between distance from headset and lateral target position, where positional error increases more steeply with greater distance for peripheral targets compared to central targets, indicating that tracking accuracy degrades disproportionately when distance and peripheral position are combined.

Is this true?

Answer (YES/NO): NO